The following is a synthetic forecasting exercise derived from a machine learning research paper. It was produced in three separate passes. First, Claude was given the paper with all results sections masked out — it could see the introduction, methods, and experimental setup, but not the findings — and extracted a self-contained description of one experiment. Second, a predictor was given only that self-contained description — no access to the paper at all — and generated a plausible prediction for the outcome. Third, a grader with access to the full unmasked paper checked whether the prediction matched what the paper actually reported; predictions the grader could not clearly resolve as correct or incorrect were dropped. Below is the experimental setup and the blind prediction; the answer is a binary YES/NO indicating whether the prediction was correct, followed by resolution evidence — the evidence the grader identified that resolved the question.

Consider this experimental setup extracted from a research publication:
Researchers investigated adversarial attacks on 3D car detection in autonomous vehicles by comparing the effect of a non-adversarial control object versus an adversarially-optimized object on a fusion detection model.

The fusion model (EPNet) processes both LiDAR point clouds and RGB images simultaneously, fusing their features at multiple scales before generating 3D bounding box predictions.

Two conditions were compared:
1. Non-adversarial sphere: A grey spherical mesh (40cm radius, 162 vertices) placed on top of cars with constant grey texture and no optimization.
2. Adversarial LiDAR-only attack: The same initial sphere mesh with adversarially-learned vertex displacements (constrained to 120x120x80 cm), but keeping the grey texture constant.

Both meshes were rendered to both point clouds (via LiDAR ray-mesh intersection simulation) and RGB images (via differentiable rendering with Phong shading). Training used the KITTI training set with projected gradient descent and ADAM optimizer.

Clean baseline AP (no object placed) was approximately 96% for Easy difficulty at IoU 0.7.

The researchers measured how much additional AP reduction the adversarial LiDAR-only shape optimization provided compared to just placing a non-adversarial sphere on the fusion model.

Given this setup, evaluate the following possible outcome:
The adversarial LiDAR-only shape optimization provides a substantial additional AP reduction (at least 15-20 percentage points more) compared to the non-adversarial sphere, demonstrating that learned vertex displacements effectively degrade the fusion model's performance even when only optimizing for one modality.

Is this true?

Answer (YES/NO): NO